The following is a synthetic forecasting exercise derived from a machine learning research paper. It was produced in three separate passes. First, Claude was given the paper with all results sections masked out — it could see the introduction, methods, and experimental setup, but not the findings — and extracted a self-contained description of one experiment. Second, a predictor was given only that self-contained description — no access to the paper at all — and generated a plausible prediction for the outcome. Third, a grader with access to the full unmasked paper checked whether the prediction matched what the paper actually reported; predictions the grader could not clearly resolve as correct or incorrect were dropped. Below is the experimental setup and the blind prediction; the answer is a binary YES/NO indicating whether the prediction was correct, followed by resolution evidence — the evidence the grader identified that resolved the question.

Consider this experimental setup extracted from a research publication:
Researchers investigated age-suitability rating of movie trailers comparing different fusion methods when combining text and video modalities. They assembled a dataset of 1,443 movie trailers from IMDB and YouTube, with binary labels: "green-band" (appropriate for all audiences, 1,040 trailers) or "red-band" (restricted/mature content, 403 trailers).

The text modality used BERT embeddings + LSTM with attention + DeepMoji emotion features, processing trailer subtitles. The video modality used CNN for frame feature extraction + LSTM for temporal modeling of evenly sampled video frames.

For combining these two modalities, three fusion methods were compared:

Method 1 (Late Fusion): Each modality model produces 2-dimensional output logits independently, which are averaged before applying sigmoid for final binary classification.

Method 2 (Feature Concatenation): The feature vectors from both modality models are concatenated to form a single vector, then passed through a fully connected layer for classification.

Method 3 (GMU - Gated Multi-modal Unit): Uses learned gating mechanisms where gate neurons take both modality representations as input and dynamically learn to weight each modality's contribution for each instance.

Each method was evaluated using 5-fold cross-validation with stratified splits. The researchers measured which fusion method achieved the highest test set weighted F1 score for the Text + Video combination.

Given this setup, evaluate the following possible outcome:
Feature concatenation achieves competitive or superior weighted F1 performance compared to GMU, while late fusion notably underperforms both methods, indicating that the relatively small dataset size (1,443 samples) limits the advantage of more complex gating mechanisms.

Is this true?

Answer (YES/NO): NO